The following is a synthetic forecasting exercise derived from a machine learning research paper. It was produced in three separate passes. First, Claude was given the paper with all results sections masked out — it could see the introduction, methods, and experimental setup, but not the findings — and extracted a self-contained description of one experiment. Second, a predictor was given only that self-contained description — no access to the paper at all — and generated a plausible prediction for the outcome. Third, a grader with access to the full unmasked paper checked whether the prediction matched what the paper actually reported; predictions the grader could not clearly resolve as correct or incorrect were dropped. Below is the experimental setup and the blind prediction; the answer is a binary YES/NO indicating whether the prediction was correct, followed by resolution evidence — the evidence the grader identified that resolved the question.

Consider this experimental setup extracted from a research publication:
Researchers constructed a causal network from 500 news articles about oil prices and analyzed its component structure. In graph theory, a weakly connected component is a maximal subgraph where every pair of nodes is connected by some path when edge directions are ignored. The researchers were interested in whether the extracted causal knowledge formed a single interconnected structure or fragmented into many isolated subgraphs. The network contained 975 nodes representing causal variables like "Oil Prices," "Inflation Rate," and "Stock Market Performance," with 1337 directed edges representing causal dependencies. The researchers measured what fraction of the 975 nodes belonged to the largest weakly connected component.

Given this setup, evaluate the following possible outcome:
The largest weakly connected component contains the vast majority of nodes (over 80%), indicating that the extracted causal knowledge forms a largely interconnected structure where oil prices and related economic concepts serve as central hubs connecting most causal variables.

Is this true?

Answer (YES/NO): NO